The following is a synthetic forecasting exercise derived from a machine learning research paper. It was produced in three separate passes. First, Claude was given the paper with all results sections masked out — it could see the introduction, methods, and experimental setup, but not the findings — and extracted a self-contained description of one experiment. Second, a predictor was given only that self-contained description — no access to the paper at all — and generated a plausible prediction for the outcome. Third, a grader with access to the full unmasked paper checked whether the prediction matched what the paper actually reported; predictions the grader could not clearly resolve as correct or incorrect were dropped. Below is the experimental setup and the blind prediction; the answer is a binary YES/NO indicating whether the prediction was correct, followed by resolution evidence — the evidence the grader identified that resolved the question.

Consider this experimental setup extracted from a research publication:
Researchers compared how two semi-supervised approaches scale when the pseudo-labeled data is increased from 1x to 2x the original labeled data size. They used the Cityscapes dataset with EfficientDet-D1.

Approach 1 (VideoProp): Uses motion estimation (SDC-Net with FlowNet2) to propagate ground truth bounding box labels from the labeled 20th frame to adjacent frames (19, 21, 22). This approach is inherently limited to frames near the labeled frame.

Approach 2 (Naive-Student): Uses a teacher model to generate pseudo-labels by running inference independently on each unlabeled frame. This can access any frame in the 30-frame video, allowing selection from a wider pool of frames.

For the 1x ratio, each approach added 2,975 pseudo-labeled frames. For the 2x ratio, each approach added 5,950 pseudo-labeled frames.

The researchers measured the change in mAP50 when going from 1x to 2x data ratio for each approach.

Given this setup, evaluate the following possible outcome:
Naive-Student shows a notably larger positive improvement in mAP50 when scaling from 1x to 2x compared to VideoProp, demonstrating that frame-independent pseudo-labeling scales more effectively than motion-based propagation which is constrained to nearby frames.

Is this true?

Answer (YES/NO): NO